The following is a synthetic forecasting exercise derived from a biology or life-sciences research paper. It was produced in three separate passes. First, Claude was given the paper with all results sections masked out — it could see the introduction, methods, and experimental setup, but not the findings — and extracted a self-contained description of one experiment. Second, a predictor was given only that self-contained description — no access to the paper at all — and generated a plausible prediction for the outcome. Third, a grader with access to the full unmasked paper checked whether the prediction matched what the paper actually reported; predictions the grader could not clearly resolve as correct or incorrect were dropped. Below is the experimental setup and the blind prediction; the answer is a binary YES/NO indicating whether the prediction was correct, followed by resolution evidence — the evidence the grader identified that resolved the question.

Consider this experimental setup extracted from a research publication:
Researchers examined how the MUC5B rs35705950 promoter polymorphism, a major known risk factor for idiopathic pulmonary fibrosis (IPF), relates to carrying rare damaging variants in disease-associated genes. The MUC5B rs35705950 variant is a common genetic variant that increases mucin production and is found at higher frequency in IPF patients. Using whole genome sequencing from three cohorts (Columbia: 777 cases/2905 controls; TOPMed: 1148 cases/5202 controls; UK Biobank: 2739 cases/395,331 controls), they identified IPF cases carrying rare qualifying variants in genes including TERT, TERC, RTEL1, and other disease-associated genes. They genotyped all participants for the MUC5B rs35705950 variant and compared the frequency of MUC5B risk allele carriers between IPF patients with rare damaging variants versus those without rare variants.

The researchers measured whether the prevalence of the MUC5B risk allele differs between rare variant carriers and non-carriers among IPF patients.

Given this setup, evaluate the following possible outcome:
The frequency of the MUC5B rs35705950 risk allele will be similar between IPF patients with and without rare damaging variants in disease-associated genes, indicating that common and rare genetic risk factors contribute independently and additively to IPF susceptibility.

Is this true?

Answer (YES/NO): YES